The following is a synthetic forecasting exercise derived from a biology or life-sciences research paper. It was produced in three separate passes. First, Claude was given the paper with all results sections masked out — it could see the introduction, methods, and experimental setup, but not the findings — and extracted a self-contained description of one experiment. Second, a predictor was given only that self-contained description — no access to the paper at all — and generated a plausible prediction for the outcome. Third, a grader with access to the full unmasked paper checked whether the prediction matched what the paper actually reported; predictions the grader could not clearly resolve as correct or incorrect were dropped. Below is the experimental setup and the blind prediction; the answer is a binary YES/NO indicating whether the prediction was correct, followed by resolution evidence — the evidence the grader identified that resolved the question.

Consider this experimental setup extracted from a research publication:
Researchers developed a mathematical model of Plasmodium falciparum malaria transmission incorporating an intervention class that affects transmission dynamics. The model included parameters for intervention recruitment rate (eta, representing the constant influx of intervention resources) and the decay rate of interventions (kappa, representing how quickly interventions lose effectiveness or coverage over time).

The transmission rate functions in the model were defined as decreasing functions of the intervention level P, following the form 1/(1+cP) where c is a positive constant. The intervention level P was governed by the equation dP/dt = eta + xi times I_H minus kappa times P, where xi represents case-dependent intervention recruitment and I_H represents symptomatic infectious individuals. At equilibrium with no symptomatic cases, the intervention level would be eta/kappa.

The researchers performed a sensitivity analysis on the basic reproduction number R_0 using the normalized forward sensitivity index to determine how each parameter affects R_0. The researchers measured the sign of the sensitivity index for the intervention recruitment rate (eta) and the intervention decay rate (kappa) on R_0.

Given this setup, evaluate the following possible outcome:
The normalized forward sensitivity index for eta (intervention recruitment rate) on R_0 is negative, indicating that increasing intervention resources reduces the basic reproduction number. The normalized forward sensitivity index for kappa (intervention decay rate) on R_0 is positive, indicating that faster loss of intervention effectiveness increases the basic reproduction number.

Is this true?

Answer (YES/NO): YES